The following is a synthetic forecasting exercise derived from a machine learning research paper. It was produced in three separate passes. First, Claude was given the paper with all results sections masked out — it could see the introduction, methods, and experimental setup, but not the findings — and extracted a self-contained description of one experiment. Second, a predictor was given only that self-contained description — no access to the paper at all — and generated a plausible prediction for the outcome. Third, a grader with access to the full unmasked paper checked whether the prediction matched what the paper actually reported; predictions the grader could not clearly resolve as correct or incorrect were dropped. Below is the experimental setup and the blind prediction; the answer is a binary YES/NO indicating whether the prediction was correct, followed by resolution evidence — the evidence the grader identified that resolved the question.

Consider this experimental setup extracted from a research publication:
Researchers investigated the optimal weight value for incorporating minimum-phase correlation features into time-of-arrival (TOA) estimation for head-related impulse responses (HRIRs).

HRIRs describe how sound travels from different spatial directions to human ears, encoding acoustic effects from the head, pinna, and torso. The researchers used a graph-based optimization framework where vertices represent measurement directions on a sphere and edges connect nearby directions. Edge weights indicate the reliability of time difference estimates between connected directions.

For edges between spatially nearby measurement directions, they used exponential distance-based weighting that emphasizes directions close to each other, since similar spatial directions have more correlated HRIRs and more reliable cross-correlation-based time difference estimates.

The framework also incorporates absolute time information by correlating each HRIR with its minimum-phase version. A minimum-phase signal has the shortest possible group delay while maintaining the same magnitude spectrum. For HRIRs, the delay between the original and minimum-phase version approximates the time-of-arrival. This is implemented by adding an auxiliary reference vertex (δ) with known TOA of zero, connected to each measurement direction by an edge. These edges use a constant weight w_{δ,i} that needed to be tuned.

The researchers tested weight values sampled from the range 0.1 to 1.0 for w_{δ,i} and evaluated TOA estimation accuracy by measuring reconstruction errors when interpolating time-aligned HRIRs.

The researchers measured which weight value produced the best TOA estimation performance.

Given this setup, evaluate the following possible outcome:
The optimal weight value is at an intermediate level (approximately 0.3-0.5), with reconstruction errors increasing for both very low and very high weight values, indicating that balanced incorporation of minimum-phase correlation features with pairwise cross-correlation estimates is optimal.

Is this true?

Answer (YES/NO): NO